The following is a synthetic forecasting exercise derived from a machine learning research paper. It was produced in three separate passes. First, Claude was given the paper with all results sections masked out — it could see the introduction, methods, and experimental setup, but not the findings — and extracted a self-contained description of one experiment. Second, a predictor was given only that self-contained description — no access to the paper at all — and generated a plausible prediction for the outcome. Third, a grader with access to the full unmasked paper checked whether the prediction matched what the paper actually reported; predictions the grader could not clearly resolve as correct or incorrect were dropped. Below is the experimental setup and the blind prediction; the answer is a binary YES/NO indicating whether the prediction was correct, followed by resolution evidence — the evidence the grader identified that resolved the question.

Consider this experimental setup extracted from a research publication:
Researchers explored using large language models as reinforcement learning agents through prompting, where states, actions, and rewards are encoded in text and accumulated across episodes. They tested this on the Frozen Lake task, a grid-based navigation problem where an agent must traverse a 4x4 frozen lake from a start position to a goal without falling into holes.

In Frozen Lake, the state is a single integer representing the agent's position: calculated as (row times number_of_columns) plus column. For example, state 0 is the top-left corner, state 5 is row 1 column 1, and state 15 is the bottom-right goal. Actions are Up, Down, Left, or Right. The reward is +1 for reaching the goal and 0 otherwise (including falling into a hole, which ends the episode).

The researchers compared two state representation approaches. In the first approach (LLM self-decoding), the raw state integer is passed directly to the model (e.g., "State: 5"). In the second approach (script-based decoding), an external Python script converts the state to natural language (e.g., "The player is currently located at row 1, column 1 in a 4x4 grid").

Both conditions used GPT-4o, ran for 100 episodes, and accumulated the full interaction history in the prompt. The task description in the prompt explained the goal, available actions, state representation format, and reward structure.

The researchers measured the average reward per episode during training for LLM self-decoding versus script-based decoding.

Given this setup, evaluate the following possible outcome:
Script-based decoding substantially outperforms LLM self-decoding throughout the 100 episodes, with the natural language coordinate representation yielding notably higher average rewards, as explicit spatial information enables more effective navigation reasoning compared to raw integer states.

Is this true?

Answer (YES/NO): YES